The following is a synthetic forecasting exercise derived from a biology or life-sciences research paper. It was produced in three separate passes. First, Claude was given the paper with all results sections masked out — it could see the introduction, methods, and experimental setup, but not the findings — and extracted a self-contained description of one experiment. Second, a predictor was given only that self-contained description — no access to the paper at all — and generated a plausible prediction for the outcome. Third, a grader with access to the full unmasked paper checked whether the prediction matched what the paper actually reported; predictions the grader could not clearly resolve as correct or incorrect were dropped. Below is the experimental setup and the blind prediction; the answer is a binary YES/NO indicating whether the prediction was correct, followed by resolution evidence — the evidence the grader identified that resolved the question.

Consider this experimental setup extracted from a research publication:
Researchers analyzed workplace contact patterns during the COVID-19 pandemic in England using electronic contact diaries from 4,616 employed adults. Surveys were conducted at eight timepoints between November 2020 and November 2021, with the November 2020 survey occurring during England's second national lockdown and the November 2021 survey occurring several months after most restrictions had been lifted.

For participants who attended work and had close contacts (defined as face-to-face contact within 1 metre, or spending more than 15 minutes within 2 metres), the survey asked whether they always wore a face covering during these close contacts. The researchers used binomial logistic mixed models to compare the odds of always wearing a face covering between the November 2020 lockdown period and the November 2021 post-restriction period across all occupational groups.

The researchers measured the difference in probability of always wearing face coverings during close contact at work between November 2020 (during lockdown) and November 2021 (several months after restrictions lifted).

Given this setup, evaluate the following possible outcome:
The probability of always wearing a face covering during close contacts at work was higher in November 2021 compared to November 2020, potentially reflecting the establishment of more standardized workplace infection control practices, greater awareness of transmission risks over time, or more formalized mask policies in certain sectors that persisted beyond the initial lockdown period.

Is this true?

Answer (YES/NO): NO